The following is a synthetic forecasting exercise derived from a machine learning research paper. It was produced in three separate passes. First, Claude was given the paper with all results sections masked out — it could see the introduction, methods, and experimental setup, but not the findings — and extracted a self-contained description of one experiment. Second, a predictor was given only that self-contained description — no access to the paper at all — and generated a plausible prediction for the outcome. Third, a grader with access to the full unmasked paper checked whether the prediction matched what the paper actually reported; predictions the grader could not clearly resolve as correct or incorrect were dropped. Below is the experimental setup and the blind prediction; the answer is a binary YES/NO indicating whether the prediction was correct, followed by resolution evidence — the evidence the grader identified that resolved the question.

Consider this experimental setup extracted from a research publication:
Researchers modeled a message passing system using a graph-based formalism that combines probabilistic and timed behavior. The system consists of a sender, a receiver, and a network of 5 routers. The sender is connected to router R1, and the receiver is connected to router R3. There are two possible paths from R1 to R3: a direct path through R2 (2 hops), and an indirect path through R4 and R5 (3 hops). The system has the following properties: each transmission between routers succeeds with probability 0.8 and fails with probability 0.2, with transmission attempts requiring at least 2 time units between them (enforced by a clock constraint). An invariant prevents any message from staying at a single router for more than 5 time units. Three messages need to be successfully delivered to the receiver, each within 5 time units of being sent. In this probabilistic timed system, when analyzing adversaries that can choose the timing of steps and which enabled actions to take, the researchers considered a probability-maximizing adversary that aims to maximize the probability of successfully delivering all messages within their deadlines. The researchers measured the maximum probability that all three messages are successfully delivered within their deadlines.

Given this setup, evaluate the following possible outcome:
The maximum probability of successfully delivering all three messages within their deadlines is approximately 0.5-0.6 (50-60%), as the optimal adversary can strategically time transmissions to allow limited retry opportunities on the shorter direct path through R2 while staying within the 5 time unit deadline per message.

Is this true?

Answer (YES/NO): NO